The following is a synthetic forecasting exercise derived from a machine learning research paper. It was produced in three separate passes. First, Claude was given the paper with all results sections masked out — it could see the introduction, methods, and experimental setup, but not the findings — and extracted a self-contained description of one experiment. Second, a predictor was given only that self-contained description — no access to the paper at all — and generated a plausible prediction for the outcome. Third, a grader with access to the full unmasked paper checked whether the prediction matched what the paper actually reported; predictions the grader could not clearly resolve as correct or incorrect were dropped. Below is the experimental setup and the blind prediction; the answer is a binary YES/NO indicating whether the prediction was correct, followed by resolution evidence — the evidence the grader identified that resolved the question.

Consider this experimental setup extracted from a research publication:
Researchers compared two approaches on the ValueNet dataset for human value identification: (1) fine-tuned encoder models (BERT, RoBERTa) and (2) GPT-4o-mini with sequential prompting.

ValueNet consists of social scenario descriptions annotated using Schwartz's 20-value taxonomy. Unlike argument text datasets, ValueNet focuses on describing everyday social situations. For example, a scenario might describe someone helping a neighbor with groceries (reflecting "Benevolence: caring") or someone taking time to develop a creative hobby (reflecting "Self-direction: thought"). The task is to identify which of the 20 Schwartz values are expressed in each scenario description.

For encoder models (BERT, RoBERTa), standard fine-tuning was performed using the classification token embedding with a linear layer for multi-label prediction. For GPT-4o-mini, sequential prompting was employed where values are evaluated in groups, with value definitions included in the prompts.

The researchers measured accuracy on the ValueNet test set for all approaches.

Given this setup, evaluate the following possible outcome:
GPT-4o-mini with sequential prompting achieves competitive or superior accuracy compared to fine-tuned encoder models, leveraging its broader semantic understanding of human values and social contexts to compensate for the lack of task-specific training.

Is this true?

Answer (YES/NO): YES